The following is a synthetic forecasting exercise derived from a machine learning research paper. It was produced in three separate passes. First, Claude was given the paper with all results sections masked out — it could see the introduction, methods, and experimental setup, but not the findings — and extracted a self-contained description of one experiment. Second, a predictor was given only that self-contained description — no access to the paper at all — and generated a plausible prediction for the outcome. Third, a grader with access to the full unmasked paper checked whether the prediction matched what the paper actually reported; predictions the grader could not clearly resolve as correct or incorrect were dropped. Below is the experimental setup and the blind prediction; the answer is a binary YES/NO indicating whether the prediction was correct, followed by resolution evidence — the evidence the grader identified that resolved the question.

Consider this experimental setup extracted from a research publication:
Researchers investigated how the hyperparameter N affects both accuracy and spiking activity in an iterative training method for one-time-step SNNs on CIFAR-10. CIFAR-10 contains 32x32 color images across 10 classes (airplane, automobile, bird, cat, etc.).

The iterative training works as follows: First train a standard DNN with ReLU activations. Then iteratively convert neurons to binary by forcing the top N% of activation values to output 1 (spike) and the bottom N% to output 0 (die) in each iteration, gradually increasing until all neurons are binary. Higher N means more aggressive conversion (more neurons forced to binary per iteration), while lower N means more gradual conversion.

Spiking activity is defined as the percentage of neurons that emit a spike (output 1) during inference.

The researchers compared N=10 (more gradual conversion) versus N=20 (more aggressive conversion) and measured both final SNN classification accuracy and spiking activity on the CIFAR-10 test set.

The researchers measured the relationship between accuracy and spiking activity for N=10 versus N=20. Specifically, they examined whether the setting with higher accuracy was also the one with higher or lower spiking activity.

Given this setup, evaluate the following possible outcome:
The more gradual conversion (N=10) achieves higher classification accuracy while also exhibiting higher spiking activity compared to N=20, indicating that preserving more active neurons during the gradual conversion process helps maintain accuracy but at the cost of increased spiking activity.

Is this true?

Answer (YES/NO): YES